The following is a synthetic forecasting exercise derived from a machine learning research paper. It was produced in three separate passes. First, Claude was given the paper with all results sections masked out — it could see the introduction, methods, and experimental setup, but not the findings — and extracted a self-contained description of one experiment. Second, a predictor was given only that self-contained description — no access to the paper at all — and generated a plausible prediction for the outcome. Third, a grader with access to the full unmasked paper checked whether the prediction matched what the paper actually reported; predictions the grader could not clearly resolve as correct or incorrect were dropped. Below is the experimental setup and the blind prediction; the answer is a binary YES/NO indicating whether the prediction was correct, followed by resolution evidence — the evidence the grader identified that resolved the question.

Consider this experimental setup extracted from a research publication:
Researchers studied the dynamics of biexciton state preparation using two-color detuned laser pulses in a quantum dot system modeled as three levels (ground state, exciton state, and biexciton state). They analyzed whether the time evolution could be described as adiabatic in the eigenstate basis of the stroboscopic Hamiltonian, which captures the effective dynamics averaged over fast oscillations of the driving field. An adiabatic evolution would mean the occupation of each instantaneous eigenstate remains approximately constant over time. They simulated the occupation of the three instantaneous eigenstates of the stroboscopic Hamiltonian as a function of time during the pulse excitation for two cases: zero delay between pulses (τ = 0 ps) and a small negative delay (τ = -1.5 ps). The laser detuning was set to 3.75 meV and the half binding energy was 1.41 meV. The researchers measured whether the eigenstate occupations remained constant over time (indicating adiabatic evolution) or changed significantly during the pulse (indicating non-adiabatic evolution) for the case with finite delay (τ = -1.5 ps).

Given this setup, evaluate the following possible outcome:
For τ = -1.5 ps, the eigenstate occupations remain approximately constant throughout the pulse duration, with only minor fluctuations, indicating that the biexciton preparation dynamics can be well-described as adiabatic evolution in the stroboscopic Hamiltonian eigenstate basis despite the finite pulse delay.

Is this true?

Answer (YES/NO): NO